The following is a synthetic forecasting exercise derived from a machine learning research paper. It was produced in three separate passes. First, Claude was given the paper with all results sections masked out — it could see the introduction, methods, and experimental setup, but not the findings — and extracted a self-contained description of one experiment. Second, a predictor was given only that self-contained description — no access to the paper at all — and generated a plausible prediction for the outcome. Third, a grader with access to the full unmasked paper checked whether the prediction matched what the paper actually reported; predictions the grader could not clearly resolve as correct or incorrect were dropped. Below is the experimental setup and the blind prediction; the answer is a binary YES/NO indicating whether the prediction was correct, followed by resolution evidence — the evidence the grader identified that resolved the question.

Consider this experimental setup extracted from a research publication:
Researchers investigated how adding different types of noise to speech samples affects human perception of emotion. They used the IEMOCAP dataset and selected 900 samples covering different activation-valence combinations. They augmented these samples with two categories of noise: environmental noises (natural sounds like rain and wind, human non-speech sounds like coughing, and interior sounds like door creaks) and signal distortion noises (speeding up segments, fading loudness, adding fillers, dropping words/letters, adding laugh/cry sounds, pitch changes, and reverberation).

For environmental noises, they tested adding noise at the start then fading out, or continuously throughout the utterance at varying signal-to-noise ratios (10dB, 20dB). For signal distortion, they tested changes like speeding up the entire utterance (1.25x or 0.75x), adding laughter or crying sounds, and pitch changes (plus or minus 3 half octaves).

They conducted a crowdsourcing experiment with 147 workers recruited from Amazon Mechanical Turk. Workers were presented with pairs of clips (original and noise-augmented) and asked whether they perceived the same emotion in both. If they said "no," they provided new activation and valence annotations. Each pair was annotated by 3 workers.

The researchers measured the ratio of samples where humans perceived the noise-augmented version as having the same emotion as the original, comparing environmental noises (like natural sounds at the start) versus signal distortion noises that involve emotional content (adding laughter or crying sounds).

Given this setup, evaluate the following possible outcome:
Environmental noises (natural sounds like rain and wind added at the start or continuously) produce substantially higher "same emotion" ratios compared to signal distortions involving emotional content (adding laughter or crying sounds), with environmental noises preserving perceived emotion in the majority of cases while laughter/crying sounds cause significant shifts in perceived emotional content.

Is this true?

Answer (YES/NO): YES